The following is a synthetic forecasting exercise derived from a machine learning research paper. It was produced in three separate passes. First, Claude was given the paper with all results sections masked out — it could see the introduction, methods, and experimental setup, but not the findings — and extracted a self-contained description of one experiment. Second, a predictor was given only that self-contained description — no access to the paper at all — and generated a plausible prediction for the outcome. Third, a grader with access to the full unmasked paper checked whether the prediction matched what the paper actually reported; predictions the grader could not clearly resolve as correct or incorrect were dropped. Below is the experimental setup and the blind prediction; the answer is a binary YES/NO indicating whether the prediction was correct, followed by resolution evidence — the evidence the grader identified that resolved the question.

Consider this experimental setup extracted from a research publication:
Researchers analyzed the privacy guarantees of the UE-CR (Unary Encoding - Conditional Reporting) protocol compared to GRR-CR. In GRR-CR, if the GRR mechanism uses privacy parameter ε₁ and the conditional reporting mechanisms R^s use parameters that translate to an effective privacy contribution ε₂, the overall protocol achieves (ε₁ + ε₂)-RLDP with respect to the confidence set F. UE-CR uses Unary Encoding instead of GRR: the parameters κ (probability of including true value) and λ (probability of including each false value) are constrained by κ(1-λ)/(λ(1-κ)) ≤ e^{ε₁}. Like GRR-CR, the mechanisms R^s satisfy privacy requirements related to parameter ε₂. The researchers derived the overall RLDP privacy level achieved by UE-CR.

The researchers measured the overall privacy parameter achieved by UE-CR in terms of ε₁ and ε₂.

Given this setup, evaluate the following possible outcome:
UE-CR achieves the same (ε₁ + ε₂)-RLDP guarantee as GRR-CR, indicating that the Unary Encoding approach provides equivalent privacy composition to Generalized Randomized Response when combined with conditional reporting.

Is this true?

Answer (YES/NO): NO